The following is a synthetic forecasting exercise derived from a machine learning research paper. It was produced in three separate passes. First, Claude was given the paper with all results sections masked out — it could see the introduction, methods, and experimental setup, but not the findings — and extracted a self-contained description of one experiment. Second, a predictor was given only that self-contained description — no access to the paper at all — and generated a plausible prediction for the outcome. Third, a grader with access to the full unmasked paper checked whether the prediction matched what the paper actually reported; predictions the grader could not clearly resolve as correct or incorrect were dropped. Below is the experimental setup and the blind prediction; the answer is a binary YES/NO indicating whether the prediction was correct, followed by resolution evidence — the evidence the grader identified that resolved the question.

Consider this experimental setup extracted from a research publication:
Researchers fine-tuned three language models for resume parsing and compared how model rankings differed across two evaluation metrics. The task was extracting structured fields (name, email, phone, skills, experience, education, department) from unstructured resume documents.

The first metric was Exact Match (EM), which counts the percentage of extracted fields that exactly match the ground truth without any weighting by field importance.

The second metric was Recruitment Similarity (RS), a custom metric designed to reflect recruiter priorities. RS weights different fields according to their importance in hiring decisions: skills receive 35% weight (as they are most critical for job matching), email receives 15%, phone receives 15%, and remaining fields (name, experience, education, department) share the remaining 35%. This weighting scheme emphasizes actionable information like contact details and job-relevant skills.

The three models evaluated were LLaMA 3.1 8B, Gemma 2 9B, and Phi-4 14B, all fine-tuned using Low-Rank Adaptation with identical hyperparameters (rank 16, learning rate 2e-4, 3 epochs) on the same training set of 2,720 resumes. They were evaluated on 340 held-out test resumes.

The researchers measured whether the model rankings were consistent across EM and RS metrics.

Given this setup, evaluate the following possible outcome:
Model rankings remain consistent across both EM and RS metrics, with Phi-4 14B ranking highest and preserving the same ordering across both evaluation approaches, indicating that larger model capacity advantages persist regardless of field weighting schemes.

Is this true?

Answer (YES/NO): NO